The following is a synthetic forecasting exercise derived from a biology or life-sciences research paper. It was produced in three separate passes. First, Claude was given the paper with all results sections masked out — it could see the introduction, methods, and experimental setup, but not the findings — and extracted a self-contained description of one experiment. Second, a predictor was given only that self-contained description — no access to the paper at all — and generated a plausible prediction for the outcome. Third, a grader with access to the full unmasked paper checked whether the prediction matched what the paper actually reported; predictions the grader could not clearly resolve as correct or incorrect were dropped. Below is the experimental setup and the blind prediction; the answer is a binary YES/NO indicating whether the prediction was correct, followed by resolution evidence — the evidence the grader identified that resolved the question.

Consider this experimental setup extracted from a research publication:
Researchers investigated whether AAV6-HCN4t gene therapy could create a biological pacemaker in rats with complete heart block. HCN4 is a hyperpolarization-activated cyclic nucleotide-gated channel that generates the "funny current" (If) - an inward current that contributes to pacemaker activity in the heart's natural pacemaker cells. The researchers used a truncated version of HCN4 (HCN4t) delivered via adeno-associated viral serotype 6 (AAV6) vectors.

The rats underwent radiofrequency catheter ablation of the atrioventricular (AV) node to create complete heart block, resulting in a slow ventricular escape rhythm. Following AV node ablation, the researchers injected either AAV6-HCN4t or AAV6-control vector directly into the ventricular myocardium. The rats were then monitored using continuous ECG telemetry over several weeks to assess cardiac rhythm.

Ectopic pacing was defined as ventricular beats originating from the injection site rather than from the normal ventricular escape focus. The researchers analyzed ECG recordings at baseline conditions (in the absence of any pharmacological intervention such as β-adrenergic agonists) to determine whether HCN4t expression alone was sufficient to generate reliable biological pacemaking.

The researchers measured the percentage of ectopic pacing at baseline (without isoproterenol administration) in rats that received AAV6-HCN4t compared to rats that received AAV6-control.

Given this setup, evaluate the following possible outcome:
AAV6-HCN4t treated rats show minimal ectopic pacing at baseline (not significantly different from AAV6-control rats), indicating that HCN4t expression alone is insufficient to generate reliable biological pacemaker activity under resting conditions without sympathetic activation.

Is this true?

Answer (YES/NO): NO